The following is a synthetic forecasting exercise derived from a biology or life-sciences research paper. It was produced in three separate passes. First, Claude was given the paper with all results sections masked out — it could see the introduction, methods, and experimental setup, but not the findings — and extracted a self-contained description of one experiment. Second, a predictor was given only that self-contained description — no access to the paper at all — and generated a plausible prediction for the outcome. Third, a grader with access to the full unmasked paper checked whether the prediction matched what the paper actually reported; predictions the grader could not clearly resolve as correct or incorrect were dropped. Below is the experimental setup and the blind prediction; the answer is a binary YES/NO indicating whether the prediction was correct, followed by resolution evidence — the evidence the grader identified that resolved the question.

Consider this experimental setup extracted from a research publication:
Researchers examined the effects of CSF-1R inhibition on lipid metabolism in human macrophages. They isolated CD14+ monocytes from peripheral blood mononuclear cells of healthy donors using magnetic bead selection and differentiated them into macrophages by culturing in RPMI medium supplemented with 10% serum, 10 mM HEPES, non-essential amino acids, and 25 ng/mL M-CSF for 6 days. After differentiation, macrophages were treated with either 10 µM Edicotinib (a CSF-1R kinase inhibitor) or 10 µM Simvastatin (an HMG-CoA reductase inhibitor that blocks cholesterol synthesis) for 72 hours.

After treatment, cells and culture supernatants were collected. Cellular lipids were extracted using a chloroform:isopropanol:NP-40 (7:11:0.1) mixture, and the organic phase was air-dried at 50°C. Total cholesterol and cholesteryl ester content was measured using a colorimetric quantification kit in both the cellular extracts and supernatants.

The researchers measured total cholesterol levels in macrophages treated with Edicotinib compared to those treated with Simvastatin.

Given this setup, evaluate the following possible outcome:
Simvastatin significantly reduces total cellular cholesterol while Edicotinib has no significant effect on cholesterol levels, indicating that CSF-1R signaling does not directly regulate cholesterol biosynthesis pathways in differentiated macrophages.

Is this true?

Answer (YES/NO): NO